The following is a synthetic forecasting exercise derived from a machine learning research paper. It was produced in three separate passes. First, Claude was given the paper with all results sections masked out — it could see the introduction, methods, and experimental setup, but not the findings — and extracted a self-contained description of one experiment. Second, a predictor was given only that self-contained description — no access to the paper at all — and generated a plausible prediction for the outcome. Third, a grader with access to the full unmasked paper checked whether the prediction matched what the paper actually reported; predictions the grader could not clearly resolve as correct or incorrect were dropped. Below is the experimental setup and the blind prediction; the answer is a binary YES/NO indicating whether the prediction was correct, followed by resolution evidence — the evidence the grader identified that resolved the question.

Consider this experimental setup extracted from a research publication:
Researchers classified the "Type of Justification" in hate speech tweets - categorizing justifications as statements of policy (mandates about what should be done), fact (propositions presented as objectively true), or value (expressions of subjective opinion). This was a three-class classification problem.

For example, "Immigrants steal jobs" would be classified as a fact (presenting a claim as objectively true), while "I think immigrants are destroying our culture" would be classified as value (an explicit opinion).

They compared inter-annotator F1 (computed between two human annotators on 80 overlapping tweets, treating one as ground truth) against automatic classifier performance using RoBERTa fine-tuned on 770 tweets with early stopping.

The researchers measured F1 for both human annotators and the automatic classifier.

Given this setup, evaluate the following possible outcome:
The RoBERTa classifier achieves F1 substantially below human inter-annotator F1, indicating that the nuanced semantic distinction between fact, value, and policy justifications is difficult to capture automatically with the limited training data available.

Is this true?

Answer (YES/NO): NO